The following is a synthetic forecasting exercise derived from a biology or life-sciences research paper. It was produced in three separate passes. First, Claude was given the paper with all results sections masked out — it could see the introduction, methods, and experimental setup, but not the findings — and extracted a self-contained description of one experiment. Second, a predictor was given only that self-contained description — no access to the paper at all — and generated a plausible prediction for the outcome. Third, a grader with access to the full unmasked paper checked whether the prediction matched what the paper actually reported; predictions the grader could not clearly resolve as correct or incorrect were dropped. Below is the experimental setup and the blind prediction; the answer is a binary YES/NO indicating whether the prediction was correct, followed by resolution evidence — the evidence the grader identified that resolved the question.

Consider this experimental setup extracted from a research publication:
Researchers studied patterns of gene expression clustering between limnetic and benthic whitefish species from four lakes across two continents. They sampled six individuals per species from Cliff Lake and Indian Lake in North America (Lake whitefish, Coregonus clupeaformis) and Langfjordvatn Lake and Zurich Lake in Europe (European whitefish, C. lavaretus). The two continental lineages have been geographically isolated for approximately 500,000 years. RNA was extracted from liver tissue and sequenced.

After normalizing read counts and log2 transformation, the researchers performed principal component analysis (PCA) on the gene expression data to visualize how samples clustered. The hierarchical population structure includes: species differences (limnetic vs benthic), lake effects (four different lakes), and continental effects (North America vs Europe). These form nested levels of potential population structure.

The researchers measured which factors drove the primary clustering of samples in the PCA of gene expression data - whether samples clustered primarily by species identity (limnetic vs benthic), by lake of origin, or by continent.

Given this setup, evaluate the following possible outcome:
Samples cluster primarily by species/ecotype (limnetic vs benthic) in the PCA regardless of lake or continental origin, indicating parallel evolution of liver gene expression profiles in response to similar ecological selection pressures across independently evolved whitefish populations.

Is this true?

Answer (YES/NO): NO